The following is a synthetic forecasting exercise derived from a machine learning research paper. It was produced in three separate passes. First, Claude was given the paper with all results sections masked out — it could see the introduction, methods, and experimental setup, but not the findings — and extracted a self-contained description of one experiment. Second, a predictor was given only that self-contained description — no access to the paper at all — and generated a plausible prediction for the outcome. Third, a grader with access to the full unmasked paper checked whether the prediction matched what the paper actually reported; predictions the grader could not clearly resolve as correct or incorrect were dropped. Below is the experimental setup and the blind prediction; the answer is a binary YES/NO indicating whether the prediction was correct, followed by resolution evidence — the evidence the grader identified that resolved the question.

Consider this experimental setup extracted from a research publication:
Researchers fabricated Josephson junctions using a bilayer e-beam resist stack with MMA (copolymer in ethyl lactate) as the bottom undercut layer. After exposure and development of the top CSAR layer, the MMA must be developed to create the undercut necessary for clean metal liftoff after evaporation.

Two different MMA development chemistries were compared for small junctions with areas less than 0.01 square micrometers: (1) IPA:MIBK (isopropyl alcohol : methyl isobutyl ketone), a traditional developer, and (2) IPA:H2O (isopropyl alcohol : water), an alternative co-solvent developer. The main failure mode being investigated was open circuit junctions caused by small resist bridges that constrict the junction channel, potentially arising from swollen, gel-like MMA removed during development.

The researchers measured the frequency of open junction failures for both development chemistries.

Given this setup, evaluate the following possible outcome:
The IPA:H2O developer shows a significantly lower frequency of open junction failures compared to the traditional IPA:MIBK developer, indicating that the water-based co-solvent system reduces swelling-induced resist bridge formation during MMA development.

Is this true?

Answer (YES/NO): NO